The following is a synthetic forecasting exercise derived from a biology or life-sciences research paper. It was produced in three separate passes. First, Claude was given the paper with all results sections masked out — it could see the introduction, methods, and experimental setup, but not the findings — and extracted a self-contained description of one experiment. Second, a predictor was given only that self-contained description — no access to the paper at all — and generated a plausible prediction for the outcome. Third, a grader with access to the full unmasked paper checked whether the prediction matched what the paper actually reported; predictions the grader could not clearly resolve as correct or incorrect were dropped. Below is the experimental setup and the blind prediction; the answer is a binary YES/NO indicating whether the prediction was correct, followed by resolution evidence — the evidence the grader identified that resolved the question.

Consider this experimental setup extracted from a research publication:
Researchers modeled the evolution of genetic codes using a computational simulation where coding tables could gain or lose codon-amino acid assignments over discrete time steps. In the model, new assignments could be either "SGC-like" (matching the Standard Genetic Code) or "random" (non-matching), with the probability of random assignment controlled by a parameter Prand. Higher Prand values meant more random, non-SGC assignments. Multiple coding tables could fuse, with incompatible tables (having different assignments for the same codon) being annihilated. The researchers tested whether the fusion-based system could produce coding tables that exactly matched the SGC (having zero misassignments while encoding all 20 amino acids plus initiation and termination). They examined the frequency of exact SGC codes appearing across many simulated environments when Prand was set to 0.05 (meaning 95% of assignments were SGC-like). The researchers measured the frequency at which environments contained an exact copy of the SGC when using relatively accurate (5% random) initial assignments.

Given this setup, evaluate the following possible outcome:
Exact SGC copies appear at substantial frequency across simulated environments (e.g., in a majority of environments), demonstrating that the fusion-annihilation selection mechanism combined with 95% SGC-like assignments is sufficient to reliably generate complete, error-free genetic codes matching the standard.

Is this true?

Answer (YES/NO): NO